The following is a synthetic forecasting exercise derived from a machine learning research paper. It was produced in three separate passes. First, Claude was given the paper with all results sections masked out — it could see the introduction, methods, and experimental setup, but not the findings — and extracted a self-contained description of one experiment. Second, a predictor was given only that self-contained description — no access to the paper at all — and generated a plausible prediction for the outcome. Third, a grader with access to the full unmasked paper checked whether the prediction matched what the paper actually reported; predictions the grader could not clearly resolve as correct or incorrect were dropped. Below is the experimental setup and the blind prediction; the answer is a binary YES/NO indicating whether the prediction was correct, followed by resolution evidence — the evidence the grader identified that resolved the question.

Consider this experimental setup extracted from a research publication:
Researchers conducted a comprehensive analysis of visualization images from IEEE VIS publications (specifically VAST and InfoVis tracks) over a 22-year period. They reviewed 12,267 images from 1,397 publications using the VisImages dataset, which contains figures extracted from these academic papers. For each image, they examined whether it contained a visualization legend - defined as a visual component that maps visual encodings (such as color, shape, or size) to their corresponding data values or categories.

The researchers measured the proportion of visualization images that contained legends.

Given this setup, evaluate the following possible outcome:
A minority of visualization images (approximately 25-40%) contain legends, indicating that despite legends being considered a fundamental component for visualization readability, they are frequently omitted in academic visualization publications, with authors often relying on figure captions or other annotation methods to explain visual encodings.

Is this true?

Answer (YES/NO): NO